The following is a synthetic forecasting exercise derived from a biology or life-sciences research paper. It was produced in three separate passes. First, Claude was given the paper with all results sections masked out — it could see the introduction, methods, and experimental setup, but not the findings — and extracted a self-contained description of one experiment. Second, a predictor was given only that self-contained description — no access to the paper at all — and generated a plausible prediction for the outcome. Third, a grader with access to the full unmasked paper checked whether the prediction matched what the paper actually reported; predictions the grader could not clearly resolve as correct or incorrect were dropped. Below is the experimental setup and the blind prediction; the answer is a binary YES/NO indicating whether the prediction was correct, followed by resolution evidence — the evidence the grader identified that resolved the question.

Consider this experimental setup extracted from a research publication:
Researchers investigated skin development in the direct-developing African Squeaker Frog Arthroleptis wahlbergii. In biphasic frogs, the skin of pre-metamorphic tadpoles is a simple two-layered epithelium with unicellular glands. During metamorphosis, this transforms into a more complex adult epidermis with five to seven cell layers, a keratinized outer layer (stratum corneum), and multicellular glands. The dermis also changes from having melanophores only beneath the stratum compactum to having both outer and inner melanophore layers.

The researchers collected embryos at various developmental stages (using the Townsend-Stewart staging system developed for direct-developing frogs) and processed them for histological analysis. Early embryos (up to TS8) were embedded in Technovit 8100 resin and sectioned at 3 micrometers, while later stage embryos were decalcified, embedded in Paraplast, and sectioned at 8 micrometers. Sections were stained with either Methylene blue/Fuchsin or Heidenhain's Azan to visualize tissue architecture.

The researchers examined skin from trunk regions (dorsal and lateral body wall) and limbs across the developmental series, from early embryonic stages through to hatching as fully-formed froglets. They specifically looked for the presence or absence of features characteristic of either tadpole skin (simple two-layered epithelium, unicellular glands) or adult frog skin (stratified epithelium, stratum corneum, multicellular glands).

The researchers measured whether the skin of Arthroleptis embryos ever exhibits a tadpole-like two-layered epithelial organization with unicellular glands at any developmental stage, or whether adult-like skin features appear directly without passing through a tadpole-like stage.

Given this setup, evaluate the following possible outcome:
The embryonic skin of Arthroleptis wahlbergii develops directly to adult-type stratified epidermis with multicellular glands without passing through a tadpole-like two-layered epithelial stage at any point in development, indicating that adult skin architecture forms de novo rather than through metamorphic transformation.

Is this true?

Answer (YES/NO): NO